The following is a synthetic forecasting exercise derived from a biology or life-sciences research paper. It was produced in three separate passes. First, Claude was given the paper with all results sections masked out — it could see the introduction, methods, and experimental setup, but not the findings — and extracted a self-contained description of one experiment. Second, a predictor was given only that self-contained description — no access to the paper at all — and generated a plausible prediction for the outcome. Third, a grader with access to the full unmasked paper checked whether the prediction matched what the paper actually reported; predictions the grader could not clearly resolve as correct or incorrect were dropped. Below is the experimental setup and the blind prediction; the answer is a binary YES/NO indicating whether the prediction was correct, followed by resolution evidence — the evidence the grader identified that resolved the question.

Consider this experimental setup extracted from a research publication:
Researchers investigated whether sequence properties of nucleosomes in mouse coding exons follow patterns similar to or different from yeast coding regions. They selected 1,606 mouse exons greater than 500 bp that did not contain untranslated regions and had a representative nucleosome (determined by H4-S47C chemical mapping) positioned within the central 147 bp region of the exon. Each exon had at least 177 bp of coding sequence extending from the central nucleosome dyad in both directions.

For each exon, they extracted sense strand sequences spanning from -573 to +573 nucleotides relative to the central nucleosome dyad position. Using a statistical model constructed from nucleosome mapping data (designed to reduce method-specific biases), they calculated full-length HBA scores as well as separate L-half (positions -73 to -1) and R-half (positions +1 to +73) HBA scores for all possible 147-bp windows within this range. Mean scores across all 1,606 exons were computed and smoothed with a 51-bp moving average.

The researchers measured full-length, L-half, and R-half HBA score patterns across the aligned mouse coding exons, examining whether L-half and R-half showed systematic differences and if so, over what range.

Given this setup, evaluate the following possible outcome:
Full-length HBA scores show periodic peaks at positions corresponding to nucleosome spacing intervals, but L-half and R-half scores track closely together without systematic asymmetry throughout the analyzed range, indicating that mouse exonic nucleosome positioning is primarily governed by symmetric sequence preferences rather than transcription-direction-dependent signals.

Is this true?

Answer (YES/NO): NO